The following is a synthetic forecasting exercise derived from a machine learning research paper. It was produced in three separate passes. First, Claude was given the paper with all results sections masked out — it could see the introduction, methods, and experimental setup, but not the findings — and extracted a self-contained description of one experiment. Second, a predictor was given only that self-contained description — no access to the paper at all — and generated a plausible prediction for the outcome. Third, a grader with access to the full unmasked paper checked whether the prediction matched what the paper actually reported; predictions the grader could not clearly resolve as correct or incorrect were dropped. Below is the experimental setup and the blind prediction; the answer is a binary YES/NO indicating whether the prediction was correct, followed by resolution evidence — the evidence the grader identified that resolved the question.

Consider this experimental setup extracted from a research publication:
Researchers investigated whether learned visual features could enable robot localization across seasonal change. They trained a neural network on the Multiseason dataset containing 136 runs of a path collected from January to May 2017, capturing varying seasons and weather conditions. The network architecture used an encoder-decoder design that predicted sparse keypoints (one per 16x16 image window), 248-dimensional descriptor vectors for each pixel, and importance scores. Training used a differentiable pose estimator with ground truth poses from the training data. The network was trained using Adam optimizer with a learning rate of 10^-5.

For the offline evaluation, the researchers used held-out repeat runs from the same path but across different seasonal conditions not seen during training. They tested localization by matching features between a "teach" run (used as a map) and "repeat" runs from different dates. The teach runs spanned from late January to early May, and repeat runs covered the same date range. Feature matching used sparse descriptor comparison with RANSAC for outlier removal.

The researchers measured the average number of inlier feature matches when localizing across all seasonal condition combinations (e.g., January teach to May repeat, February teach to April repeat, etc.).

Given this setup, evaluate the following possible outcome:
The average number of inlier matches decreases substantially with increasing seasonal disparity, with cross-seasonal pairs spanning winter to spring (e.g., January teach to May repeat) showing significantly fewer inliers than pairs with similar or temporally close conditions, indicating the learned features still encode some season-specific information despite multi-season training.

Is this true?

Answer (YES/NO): NO